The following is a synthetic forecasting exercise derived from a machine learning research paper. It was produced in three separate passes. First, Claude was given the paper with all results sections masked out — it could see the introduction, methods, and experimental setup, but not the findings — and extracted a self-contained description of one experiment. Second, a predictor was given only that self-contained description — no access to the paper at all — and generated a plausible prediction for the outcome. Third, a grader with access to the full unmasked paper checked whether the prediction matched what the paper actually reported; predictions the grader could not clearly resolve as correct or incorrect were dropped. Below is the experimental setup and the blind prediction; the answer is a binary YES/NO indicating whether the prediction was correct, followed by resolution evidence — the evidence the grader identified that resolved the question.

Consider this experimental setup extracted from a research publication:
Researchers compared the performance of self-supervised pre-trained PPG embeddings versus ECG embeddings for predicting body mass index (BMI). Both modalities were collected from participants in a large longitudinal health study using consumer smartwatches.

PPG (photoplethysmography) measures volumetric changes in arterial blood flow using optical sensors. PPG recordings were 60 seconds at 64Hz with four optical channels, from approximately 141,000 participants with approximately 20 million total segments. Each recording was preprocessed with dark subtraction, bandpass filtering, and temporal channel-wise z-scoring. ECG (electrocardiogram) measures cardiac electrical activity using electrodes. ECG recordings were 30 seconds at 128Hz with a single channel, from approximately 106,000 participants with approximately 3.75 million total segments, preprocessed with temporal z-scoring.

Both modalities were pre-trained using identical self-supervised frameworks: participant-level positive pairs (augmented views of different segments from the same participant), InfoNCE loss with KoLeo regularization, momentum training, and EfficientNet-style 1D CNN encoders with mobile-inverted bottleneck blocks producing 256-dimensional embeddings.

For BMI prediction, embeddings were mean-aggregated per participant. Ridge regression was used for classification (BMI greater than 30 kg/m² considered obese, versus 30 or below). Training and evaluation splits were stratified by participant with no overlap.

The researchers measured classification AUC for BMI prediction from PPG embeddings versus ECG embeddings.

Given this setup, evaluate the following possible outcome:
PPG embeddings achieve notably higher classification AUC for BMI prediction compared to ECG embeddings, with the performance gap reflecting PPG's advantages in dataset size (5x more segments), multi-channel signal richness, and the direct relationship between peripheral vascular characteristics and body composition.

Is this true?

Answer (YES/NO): NO